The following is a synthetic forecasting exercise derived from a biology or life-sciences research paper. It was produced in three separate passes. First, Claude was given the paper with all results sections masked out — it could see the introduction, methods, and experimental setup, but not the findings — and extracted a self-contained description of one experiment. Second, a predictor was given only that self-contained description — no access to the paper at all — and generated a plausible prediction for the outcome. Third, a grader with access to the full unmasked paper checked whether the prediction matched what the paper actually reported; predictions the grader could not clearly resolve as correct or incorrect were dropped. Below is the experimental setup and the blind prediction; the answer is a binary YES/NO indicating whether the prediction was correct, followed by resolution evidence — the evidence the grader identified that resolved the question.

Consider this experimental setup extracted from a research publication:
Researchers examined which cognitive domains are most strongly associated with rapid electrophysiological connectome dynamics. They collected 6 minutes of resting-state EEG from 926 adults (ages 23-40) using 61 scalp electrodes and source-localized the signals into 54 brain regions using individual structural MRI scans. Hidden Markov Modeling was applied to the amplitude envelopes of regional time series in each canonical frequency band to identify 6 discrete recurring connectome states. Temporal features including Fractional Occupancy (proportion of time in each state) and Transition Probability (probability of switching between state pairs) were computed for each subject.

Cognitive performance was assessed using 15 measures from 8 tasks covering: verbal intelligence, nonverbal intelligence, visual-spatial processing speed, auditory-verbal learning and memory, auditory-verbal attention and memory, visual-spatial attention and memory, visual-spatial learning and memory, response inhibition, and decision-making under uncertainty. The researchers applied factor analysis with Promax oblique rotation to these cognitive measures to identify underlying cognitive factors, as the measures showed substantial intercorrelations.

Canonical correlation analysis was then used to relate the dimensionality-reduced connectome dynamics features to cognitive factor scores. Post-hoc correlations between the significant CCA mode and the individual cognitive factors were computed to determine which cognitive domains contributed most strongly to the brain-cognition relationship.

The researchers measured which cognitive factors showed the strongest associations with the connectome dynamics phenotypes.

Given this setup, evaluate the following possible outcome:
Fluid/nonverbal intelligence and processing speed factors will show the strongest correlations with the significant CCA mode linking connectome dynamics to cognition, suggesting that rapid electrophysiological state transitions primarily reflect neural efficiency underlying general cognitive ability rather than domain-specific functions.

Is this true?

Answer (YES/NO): NO